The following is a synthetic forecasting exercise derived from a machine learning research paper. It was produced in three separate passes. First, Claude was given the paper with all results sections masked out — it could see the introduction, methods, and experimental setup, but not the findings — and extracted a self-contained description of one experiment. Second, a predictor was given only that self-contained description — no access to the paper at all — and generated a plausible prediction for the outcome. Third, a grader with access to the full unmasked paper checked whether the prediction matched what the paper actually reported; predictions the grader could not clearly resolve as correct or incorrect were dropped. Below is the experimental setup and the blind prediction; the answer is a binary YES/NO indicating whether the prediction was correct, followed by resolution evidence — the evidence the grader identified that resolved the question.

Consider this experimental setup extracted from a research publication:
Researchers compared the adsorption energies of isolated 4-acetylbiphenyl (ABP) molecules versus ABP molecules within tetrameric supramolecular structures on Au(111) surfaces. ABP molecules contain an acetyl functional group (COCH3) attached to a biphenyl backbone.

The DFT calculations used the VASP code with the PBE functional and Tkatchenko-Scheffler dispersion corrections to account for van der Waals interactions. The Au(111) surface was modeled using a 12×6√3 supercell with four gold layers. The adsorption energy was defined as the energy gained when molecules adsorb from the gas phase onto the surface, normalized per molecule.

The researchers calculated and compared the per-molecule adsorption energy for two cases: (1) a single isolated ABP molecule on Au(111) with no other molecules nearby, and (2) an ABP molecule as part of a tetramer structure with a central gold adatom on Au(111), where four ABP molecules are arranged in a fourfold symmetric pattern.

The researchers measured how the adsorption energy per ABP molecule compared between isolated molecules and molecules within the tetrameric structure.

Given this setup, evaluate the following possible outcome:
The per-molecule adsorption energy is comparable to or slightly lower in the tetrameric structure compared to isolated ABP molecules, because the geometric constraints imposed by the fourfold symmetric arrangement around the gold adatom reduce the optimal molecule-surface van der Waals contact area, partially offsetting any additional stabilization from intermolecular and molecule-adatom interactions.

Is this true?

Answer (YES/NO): NO